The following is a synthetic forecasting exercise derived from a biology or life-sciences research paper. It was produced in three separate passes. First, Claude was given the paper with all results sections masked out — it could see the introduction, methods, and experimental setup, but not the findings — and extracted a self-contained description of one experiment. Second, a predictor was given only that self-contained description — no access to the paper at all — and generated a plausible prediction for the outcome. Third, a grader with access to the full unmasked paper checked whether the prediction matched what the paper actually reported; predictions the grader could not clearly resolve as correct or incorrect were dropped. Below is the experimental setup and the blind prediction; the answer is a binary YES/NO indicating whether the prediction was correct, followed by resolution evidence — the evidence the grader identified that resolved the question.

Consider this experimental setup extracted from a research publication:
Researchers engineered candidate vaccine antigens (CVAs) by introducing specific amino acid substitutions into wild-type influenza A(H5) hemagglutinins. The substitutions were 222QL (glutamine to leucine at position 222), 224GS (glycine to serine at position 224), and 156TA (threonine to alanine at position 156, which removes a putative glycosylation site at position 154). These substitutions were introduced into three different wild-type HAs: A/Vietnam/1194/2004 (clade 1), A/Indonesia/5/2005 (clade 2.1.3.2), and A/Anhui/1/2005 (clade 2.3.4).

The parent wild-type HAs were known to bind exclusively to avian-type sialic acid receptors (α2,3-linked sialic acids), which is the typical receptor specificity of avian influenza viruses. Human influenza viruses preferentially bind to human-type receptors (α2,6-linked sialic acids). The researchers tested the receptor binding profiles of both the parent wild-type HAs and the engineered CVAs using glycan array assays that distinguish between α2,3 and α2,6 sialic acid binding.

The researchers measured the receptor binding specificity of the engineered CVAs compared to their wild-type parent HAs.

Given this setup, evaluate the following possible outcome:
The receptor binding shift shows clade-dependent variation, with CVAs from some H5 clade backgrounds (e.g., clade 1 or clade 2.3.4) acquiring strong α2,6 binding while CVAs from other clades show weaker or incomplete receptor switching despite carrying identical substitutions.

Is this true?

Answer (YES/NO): NO